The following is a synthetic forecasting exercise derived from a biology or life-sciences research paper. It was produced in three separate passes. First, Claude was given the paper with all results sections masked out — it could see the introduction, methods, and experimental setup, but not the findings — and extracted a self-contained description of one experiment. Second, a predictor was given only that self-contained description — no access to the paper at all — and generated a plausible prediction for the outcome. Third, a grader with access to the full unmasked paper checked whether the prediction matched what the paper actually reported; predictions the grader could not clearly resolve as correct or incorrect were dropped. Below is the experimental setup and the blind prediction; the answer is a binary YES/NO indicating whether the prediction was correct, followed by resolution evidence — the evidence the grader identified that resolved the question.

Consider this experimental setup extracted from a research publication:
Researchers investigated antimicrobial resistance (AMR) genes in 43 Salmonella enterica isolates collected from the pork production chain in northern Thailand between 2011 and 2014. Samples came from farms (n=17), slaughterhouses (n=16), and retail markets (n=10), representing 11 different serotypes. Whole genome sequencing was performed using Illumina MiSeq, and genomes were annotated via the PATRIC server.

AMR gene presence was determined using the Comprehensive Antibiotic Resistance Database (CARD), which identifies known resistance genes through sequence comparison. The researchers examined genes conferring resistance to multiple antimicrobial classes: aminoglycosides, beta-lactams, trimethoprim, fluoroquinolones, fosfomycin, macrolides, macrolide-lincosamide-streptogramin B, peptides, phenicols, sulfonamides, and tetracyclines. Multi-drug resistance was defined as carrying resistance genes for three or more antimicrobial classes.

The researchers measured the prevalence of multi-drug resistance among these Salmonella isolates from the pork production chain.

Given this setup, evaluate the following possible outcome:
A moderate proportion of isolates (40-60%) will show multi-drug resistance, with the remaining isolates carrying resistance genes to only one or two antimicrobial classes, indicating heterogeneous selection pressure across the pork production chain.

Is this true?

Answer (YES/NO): NO